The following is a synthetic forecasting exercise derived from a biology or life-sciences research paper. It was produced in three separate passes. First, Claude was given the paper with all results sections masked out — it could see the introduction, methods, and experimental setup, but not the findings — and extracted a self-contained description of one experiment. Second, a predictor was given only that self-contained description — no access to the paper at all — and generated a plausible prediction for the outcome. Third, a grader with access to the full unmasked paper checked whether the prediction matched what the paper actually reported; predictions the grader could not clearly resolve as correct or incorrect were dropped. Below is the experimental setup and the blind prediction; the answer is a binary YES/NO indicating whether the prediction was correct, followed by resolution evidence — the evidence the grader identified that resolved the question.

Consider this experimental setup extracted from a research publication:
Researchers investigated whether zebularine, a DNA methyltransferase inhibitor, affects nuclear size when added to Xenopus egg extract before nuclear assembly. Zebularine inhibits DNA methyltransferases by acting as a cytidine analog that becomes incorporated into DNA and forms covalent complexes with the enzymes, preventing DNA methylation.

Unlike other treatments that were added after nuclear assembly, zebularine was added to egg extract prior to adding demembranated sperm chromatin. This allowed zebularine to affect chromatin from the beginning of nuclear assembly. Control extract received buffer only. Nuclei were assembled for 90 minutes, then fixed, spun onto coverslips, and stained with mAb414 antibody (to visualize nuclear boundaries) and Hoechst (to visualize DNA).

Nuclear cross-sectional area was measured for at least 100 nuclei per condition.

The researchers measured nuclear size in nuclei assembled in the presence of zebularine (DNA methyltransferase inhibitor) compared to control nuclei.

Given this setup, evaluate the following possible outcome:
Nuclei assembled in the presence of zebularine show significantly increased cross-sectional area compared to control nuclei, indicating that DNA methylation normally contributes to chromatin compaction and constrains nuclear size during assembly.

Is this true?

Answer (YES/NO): NO